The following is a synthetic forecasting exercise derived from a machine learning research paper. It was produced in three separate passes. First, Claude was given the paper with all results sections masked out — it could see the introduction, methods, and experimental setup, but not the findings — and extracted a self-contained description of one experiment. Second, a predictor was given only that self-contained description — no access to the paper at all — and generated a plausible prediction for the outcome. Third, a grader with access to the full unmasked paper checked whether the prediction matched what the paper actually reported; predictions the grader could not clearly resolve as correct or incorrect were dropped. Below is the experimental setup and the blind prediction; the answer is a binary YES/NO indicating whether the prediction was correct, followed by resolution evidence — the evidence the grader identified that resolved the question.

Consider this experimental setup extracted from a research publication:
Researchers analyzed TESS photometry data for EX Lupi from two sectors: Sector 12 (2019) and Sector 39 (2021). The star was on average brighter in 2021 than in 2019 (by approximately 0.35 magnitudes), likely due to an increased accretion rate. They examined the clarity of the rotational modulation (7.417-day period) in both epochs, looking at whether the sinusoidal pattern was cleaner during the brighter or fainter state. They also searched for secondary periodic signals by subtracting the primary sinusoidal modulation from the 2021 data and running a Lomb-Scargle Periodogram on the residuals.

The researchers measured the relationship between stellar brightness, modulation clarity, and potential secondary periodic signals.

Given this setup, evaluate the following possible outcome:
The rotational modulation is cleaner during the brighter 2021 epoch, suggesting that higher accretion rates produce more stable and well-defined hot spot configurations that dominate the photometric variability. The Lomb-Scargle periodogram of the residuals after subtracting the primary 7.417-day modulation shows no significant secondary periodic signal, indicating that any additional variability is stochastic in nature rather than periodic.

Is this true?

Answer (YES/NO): NO